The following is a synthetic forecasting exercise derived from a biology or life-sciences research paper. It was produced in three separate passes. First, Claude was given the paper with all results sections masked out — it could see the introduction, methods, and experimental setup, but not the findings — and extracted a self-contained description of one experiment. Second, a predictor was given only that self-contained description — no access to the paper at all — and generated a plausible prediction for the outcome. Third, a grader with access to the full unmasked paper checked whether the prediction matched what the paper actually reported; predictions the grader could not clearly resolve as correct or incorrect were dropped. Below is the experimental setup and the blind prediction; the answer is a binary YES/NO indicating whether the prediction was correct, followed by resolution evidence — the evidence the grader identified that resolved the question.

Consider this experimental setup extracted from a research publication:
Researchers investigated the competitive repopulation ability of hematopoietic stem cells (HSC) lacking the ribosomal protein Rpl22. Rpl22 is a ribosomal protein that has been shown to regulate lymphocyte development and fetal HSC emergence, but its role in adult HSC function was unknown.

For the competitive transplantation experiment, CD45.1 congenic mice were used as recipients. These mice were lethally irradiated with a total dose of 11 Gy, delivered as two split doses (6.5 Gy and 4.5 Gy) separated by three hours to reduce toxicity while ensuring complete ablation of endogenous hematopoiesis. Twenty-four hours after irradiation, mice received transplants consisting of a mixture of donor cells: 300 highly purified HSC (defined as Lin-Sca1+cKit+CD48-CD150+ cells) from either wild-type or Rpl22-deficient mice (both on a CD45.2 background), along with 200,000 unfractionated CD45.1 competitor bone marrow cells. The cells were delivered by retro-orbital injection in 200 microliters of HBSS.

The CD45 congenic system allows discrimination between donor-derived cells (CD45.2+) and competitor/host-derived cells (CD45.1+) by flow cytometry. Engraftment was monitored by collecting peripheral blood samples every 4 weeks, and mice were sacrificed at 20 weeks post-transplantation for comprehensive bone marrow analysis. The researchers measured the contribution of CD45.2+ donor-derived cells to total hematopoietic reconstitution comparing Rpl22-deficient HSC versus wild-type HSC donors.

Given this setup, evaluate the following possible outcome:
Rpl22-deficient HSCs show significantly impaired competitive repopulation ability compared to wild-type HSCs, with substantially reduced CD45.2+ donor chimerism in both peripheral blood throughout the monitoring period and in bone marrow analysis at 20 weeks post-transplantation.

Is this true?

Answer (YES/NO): YES